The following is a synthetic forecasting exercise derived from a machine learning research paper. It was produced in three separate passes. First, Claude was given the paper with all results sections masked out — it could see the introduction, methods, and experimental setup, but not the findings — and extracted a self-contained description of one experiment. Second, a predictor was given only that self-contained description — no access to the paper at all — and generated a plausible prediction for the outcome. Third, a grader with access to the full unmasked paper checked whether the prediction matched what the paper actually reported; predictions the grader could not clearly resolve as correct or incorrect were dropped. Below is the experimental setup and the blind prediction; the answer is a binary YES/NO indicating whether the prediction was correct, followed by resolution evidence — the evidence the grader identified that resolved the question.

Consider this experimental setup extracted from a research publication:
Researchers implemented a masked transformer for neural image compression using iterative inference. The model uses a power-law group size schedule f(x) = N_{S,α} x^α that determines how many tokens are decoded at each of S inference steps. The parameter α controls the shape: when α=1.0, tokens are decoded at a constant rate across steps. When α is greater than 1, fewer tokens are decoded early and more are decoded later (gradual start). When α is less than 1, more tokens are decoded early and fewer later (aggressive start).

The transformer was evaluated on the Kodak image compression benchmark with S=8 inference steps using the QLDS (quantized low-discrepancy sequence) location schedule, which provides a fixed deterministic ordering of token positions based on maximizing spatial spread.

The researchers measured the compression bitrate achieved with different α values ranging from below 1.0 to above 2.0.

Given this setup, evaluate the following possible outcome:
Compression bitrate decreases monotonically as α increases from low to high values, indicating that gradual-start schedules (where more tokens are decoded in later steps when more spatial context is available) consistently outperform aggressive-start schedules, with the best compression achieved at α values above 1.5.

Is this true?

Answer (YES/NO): YES